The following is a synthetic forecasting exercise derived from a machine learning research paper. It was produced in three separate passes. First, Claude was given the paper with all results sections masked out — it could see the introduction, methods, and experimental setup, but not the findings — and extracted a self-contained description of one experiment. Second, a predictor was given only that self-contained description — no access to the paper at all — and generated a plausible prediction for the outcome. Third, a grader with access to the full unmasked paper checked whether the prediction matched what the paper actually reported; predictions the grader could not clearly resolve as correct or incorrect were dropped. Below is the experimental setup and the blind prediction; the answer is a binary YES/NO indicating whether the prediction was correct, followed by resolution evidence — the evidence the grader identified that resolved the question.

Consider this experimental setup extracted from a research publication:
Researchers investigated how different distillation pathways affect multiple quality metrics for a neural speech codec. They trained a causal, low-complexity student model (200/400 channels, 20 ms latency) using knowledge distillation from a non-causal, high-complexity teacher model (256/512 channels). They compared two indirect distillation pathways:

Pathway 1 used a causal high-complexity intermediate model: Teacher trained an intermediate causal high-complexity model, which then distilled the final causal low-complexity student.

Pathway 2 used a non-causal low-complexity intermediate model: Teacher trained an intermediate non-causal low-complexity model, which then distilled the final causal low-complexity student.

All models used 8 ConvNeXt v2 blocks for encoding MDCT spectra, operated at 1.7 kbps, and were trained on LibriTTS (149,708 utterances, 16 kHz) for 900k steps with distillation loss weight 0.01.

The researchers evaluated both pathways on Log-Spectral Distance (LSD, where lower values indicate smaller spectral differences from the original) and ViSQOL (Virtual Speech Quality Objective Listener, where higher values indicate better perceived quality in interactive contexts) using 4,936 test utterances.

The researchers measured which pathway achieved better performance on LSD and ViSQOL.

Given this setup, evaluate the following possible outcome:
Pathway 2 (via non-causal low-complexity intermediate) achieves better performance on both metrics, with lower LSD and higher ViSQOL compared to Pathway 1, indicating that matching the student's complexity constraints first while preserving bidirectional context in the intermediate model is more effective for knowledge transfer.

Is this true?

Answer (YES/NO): NO